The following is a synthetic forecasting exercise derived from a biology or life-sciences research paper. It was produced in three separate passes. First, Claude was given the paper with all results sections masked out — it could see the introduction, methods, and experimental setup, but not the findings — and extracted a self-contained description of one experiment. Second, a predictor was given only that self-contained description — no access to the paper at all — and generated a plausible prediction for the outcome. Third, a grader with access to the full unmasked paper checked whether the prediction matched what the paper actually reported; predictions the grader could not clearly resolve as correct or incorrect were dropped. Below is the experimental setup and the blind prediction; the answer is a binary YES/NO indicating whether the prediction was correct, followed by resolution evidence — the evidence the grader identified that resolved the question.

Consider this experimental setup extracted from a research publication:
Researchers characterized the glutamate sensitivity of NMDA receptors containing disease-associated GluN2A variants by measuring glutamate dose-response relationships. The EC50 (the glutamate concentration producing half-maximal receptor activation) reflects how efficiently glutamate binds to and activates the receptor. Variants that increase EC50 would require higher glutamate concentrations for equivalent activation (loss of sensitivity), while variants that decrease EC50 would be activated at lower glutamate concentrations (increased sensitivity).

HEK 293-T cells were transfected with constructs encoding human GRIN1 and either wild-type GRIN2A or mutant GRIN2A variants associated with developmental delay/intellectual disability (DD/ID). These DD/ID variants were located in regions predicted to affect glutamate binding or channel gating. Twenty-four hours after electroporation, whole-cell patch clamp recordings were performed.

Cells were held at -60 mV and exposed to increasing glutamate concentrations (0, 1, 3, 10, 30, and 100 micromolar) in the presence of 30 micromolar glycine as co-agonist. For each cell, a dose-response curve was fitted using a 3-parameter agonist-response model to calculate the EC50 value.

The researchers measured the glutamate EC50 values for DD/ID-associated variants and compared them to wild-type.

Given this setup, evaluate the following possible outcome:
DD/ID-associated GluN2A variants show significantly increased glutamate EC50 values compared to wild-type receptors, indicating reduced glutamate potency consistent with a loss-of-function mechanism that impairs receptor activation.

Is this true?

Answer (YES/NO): NO